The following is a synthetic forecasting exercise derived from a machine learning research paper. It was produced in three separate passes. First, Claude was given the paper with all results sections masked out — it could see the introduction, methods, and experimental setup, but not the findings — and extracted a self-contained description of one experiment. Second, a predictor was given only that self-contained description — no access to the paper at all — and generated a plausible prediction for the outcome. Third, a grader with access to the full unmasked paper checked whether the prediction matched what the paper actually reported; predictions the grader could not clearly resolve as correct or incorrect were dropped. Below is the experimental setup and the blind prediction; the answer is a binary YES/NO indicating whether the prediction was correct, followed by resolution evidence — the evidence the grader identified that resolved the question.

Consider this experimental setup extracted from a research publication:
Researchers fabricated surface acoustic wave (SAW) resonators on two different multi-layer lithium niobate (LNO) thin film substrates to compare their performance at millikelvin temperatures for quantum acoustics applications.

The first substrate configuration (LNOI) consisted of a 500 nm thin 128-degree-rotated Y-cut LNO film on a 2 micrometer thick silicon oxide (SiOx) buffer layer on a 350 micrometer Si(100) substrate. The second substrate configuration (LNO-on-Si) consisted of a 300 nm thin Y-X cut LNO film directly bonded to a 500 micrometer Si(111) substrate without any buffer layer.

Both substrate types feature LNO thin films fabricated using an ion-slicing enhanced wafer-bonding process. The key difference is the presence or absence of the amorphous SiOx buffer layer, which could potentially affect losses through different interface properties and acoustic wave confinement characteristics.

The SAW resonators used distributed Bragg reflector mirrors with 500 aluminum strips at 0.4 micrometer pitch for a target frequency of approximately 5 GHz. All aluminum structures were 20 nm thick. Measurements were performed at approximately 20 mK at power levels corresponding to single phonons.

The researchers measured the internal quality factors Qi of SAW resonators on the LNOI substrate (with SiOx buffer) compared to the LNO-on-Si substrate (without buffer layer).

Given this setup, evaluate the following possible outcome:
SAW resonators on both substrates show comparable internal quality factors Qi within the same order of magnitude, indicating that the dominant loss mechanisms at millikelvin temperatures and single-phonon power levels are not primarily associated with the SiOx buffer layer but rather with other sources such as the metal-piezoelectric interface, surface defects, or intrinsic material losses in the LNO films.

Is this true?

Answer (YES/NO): NO